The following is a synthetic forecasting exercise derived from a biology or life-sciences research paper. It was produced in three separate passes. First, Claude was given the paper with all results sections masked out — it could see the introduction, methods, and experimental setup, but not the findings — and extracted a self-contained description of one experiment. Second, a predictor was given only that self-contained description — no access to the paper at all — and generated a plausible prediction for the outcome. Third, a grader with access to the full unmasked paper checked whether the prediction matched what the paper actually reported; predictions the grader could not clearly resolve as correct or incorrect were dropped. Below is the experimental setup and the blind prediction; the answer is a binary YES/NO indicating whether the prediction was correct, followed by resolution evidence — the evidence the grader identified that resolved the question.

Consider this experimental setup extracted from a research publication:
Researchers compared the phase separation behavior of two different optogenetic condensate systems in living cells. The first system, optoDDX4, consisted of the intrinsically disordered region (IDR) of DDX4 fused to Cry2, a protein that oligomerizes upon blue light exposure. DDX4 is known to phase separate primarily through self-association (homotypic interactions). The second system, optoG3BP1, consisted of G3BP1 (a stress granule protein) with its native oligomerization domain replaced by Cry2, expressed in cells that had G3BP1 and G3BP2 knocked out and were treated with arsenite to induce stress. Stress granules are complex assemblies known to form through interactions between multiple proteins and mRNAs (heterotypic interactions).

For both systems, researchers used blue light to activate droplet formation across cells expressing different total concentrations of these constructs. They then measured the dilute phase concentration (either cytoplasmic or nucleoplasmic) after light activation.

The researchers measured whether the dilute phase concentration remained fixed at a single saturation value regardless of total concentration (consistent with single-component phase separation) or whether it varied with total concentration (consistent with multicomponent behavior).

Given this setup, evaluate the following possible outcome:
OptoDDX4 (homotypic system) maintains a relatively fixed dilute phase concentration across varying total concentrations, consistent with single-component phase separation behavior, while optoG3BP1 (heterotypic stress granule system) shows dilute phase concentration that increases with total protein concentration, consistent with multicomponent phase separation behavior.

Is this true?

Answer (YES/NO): YES